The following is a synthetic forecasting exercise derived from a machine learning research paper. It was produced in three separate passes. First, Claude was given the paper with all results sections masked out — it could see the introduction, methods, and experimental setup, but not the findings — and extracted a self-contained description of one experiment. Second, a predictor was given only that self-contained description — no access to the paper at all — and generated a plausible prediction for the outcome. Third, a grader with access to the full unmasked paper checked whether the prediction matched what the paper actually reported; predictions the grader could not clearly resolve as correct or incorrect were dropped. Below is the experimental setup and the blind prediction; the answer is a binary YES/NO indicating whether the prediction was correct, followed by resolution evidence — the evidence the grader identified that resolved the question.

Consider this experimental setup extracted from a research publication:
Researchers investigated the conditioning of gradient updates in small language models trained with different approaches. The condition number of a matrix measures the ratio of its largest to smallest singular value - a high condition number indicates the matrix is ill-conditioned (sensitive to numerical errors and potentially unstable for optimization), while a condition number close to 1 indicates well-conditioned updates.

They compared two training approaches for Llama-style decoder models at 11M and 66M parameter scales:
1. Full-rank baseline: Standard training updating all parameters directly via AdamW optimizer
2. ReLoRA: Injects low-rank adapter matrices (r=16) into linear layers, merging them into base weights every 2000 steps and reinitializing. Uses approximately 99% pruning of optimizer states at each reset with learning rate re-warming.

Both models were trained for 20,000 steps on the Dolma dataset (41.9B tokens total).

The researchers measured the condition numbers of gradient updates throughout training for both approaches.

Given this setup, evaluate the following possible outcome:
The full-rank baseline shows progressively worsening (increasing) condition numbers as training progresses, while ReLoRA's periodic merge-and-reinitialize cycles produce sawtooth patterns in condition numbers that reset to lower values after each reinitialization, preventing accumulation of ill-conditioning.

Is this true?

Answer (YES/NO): NO